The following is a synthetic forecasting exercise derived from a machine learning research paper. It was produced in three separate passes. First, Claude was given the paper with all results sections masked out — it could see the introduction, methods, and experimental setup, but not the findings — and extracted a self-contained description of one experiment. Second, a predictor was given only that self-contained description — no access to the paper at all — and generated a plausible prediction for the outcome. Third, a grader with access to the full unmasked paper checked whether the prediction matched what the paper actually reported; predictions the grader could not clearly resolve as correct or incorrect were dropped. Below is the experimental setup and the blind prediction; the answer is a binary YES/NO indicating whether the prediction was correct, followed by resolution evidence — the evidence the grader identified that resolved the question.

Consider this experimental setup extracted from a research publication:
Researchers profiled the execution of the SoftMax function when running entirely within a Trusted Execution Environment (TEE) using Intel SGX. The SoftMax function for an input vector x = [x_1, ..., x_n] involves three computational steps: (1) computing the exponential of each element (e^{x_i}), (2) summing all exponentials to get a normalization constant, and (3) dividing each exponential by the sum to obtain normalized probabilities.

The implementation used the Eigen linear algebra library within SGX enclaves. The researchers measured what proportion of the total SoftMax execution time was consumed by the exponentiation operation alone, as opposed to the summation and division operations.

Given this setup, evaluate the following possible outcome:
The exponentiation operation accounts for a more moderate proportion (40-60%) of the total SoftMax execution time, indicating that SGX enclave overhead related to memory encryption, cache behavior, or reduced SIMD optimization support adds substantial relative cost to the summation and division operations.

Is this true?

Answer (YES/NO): NO